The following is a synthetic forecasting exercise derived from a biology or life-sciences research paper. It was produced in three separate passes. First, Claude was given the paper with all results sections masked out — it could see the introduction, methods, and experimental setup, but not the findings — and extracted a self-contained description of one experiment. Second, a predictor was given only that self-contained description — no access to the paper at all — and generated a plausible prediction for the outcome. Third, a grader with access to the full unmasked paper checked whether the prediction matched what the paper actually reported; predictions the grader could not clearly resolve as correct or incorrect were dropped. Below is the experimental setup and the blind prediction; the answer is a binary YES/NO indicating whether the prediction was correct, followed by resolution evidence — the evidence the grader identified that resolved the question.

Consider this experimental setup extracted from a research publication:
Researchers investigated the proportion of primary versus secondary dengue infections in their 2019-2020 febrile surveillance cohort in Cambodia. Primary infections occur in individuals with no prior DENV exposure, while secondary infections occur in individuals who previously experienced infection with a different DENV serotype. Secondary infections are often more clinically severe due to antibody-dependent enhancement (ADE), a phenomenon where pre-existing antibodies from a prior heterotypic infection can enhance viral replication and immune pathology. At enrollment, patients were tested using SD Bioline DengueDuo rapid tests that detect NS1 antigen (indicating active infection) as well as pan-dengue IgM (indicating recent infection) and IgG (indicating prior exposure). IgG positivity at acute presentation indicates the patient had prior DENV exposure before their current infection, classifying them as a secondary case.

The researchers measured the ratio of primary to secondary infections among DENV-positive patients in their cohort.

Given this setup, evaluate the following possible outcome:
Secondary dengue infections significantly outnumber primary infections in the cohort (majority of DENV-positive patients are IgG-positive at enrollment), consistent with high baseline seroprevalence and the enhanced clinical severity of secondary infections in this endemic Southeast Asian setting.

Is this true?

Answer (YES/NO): NO